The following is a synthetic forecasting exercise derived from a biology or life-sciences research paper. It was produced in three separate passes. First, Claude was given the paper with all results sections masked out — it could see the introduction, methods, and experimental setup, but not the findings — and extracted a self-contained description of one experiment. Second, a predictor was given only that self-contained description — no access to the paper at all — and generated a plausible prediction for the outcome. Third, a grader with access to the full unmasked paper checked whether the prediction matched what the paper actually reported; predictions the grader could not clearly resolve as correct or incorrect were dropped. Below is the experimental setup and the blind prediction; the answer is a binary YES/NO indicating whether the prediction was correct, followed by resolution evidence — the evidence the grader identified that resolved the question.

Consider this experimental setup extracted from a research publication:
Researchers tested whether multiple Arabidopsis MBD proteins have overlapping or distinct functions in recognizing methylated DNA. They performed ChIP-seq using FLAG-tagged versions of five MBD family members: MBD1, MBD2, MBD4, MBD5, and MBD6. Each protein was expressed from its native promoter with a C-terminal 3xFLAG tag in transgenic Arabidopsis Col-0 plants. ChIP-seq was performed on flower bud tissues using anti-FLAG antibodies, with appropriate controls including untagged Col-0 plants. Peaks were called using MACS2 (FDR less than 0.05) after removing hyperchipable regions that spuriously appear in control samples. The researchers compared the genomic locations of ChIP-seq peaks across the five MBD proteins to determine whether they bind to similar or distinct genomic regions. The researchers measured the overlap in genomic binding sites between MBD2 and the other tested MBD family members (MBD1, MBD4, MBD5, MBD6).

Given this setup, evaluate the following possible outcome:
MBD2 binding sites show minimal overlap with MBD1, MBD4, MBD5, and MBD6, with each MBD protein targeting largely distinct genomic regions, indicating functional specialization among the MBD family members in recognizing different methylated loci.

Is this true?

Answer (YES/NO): NO